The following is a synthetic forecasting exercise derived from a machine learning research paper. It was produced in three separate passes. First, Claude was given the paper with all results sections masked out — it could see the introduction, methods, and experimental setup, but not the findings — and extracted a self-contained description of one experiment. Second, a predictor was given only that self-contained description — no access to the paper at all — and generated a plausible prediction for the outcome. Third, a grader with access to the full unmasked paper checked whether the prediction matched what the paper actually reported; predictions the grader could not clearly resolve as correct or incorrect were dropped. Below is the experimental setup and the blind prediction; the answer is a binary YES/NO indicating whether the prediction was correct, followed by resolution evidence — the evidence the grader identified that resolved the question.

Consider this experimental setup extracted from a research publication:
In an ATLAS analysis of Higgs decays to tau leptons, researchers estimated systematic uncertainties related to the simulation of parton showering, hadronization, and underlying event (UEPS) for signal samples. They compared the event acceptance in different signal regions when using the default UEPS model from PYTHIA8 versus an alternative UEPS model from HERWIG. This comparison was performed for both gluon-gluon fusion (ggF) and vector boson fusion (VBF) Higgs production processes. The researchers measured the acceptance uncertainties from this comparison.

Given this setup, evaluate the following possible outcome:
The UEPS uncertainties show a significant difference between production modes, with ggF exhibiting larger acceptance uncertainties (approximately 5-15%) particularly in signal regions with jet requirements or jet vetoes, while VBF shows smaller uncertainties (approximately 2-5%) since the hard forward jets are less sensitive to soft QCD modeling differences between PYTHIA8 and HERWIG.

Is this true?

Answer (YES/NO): NO